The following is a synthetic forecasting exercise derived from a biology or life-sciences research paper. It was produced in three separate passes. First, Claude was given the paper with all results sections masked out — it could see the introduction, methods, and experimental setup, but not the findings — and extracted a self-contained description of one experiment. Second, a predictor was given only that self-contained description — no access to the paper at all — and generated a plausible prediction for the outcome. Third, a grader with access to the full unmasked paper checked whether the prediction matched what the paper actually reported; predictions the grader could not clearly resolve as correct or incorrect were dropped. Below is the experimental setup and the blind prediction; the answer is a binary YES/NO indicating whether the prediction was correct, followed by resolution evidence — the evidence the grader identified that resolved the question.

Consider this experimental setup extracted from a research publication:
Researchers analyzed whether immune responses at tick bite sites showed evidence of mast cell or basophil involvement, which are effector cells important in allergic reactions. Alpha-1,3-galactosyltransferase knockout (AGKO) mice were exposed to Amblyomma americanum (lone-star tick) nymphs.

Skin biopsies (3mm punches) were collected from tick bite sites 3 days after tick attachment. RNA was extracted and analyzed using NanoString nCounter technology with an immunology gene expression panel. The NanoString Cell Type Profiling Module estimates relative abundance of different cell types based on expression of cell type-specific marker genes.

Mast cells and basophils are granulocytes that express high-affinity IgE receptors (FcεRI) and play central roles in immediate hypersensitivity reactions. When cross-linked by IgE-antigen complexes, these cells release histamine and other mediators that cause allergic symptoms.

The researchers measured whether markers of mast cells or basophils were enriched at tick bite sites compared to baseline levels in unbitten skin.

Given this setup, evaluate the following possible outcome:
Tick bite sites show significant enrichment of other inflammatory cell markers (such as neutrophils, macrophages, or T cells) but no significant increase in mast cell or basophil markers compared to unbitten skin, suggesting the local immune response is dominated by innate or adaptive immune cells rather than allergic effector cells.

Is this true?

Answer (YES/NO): YES